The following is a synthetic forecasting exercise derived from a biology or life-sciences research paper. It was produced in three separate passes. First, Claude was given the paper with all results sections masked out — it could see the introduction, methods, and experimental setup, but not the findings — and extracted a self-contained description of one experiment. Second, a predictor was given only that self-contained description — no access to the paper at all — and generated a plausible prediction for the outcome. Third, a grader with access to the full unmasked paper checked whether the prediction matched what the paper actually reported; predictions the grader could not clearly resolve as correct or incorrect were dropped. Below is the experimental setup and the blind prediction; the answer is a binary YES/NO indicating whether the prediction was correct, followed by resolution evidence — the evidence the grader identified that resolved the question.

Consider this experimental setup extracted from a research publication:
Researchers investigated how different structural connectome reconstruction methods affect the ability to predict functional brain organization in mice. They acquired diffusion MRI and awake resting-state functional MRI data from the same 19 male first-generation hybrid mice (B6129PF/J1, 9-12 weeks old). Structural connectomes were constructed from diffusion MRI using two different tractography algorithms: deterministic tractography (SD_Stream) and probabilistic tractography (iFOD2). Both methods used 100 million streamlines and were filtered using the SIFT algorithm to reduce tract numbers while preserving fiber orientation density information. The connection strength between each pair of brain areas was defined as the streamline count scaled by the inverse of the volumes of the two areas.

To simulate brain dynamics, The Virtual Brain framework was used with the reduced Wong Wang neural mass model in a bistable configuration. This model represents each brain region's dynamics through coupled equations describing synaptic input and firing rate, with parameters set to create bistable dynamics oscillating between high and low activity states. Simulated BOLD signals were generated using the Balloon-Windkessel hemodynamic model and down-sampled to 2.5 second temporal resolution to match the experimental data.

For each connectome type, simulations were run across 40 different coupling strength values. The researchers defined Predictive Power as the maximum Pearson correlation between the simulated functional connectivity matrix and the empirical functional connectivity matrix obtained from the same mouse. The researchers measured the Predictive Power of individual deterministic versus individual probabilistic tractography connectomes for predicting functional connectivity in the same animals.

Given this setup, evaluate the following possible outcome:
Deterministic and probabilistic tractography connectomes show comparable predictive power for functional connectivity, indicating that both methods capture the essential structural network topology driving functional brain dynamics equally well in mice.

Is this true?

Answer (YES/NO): NO